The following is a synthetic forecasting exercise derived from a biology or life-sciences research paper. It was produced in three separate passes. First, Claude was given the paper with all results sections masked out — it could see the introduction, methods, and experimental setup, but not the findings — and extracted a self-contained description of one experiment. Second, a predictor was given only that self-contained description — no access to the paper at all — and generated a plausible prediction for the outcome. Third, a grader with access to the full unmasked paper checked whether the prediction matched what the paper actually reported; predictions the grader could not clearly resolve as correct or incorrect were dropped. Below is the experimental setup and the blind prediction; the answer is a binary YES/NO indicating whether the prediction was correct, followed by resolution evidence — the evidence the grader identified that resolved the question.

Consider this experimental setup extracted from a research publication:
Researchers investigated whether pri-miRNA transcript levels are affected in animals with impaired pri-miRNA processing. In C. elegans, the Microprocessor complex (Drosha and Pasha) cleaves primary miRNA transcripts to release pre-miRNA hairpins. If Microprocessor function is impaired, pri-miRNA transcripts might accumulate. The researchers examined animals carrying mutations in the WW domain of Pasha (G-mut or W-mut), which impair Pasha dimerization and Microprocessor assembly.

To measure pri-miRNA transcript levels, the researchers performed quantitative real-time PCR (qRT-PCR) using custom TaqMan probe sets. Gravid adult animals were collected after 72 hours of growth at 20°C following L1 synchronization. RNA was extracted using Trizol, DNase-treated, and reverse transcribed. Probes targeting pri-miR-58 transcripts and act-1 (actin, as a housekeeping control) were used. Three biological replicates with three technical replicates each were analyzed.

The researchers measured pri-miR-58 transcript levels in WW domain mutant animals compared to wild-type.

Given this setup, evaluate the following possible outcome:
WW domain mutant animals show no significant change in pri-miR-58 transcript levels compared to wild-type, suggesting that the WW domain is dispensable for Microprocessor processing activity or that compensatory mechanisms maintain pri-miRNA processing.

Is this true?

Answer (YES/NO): NO